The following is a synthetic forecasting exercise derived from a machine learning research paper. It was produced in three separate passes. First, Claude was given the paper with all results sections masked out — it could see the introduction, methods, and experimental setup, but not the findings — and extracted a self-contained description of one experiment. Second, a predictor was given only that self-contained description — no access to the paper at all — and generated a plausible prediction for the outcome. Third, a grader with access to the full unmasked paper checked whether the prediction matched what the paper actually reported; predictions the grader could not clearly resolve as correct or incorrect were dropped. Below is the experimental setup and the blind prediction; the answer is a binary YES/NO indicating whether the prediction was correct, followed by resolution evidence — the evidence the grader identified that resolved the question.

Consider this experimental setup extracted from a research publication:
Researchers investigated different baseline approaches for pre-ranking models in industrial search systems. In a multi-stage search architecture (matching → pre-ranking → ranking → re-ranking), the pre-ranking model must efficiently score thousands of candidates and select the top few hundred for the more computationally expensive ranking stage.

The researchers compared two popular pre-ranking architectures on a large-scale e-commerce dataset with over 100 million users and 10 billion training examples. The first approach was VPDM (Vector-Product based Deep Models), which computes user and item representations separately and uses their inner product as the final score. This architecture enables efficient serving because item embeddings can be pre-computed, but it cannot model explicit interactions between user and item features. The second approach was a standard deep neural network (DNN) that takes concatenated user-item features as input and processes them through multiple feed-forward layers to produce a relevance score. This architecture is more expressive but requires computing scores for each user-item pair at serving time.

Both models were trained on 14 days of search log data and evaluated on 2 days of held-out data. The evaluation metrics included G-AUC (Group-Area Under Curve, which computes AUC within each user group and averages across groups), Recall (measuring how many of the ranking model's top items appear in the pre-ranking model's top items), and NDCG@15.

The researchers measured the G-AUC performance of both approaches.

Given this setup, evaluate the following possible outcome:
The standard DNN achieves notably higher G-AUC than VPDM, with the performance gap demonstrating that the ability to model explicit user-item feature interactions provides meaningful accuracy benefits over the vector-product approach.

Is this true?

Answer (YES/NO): YES